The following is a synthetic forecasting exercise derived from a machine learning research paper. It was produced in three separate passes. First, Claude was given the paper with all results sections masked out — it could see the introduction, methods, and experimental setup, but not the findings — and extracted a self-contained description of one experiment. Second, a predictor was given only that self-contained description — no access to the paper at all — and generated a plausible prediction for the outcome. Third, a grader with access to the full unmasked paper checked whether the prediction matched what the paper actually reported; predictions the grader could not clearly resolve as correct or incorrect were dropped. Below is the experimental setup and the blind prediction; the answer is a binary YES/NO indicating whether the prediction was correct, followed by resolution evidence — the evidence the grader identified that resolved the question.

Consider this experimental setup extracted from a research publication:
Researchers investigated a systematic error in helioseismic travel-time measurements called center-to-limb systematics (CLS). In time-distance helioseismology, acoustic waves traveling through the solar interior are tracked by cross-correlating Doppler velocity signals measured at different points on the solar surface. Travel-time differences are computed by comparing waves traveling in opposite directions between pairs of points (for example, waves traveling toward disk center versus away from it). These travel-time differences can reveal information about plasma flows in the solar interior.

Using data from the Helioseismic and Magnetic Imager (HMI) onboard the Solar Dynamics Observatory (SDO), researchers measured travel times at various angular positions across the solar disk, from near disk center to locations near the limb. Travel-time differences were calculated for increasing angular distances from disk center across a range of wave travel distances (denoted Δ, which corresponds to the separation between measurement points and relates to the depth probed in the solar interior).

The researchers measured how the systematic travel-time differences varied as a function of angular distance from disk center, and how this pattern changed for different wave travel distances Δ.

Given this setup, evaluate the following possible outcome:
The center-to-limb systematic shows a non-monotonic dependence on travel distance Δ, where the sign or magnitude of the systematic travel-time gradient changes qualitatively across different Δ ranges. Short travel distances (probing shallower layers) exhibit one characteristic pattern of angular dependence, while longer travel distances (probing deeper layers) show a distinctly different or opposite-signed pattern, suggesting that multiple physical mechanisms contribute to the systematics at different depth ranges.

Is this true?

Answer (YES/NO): NO